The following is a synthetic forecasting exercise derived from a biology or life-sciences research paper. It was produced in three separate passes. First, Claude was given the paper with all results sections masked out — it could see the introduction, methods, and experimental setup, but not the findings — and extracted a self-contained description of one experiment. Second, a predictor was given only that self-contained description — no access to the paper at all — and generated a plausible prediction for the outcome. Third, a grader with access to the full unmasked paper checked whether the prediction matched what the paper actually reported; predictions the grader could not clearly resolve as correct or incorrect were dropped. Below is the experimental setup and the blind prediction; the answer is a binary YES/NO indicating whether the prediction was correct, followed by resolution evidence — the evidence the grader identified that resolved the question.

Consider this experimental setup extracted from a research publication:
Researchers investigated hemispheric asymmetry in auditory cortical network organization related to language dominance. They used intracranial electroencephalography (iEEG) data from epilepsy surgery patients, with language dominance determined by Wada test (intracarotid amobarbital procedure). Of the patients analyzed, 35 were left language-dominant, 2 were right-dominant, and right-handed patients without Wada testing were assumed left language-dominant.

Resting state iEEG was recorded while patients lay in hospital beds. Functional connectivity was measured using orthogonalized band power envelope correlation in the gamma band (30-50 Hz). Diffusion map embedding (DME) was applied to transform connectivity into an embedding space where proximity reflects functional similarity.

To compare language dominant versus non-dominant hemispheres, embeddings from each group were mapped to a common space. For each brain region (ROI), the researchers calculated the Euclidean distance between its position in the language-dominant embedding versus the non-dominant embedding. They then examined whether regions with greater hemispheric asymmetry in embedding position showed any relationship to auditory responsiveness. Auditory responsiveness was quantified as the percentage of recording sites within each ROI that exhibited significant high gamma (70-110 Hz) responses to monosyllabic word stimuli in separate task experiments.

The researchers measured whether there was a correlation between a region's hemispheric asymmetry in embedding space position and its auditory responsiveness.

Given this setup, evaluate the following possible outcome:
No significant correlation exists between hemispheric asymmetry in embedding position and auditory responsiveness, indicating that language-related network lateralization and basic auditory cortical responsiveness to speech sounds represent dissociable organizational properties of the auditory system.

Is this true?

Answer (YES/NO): YES